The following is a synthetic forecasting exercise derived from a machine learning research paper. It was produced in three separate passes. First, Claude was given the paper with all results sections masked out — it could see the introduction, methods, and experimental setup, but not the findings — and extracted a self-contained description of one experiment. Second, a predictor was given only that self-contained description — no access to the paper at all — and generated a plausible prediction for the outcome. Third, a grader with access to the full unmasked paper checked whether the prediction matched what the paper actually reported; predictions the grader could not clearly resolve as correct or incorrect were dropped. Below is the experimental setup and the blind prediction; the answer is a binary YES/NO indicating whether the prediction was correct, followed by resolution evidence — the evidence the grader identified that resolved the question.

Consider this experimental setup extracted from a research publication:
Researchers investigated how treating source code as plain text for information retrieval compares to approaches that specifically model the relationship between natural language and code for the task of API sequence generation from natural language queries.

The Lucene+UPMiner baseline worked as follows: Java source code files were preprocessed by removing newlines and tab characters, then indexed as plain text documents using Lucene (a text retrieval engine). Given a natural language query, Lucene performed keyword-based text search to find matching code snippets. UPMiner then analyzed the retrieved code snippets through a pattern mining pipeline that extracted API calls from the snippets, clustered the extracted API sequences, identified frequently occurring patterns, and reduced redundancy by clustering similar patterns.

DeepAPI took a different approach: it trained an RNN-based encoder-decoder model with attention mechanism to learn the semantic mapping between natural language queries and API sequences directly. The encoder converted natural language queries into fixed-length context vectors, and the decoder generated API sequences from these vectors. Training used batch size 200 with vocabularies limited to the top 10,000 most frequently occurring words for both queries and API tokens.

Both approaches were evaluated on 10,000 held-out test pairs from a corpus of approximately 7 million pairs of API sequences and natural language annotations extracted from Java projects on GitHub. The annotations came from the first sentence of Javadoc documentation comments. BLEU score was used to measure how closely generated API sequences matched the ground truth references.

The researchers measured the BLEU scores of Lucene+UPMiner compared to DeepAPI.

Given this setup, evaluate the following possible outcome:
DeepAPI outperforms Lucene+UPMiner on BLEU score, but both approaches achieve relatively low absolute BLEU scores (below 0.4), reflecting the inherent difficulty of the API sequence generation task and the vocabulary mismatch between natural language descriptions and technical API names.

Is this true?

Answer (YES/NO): NO